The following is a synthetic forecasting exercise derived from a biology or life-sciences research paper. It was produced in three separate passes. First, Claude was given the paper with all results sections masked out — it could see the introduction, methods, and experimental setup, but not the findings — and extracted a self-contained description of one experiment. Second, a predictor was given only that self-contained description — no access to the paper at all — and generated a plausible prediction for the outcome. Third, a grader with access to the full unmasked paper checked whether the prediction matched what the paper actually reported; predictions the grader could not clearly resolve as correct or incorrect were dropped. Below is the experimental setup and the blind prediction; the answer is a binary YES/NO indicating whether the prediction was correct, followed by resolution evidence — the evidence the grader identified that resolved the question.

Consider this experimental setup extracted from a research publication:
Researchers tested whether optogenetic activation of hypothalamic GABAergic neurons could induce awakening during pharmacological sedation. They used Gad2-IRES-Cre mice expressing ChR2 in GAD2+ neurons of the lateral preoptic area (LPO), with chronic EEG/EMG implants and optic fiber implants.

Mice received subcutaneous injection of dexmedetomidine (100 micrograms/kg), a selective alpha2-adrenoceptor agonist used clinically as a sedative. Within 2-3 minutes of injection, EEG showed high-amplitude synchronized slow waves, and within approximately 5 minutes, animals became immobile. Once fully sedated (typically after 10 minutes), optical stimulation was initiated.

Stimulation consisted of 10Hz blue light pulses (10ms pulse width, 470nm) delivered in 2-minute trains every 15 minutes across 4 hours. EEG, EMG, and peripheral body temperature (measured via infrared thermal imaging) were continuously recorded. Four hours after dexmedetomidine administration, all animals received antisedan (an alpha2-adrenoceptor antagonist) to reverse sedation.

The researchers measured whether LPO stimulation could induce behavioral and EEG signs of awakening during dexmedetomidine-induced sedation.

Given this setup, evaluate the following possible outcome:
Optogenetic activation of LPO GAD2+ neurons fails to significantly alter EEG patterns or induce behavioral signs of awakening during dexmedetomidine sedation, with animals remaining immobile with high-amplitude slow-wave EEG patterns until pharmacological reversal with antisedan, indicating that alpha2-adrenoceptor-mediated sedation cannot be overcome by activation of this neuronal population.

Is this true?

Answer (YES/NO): NO